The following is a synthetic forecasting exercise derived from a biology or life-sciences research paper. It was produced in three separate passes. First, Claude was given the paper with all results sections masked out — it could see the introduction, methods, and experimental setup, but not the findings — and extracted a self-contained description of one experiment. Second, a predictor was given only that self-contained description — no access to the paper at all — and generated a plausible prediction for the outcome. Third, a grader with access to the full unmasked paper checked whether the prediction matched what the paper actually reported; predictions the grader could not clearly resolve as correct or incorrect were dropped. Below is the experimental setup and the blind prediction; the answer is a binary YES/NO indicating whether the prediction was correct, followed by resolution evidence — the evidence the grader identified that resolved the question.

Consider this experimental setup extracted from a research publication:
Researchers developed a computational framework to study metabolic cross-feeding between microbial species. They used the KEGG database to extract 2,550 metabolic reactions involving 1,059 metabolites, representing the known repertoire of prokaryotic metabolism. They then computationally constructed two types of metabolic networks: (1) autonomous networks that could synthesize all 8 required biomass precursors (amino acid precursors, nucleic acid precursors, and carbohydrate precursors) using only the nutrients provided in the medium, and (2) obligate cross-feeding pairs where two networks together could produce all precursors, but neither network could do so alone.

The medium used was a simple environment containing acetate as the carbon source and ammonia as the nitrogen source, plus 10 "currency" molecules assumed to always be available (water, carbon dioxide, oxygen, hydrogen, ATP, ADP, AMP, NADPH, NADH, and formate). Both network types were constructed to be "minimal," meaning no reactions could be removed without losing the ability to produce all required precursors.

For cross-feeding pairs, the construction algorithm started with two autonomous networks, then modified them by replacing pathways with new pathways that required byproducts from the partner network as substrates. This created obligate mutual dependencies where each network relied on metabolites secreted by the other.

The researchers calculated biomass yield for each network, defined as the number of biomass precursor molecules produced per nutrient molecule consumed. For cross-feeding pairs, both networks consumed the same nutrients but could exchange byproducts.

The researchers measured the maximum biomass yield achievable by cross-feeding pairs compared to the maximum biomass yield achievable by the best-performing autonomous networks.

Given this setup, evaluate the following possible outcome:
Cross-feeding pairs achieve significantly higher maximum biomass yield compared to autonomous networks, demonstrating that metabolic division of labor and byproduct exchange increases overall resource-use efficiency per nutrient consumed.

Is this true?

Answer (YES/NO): YES